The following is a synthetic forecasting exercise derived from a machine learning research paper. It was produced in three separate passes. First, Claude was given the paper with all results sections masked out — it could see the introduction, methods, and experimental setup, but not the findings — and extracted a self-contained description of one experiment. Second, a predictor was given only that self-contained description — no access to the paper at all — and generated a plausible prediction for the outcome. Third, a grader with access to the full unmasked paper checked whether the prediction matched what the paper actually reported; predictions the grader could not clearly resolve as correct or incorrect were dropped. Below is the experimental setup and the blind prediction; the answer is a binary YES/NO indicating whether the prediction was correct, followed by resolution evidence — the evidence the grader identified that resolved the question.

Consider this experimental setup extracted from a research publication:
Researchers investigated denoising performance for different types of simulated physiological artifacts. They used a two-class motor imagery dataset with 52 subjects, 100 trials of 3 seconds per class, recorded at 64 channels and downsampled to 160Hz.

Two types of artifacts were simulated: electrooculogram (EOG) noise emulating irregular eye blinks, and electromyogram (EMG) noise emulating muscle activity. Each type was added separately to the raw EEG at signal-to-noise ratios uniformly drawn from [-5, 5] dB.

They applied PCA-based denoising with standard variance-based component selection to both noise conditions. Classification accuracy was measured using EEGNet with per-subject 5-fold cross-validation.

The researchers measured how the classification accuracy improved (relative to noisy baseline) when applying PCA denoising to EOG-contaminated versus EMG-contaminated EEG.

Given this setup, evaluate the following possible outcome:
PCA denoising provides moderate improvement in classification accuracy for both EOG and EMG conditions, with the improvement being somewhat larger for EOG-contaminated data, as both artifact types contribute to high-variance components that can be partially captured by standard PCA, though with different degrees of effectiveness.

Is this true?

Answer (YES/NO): NO